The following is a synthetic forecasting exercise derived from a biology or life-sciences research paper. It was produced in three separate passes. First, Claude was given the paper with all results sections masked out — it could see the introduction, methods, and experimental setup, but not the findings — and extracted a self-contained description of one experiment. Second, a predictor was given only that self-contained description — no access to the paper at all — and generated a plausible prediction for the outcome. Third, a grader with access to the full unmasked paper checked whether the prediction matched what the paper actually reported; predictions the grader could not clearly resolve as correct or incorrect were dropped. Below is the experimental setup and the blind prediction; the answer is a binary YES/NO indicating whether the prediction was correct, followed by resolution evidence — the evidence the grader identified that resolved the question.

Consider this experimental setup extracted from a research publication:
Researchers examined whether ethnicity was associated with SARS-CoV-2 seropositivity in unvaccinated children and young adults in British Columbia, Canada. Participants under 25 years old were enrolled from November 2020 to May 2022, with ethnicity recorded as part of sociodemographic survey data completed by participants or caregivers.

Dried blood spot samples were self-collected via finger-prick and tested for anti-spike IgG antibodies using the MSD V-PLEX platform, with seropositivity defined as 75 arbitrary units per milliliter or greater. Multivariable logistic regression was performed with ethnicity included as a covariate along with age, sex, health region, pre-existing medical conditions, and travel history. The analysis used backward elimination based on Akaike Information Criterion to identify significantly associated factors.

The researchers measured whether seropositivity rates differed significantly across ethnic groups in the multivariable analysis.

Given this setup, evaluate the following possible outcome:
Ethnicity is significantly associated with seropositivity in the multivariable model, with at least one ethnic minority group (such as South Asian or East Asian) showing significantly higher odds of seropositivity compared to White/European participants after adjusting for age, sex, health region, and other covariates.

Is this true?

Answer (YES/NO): YES